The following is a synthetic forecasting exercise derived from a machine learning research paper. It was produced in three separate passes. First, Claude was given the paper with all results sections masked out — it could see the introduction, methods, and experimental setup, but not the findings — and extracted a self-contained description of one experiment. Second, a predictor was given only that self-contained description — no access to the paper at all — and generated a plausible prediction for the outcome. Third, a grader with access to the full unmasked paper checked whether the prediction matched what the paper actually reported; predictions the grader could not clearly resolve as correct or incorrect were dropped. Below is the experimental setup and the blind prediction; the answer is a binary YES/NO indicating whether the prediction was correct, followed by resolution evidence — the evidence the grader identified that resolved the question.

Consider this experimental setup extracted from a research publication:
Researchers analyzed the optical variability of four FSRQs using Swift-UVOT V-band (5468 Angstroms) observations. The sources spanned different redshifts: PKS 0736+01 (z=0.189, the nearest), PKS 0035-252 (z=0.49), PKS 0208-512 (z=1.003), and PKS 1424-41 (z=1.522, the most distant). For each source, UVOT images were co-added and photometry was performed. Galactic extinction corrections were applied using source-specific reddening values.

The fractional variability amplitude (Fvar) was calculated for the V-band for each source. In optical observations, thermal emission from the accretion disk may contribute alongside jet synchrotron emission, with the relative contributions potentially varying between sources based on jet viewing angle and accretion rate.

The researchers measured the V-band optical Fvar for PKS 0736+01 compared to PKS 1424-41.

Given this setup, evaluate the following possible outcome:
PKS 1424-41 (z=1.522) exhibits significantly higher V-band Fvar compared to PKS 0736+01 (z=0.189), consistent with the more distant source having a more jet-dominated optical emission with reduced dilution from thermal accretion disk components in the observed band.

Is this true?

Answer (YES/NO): YES